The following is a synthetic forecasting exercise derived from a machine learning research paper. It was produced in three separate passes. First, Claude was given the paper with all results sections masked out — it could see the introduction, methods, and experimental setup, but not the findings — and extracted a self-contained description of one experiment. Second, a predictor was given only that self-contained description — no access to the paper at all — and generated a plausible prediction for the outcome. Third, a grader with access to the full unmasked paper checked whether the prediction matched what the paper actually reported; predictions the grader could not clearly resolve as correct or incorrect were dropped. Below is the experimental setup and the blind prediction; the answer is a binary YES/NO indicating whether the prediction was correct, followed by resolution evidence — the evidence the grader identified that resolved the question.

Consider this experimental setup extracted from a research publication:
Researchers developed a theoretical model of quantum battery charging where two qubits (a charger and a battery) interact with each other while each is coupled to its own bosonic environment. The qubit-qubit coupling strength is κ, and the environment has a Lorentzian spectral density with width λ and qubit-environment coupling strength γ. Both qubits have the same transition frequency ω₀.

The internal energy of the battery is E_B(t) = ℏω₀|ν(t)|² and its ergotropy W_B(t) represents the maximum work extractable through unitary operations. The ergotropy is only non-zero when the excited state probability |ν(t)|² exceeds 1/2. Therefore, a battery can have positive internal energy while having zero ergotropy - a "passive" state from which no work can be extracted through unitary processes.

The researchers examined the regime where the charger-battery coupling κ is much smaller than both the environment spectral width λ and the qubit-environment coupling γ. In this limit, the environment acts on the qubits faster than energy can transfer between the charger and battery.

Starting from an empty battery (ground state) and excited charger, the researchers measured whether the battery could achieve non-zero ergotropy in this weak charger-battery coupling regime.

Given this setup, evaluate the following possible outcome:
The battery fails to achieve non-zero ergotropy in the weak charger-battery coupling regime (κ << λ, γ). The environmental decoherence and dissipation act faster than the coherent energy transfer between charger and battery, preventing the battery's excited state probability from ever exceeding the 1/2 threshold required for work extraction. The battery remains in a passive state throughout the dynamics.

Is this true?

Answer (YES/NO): NO